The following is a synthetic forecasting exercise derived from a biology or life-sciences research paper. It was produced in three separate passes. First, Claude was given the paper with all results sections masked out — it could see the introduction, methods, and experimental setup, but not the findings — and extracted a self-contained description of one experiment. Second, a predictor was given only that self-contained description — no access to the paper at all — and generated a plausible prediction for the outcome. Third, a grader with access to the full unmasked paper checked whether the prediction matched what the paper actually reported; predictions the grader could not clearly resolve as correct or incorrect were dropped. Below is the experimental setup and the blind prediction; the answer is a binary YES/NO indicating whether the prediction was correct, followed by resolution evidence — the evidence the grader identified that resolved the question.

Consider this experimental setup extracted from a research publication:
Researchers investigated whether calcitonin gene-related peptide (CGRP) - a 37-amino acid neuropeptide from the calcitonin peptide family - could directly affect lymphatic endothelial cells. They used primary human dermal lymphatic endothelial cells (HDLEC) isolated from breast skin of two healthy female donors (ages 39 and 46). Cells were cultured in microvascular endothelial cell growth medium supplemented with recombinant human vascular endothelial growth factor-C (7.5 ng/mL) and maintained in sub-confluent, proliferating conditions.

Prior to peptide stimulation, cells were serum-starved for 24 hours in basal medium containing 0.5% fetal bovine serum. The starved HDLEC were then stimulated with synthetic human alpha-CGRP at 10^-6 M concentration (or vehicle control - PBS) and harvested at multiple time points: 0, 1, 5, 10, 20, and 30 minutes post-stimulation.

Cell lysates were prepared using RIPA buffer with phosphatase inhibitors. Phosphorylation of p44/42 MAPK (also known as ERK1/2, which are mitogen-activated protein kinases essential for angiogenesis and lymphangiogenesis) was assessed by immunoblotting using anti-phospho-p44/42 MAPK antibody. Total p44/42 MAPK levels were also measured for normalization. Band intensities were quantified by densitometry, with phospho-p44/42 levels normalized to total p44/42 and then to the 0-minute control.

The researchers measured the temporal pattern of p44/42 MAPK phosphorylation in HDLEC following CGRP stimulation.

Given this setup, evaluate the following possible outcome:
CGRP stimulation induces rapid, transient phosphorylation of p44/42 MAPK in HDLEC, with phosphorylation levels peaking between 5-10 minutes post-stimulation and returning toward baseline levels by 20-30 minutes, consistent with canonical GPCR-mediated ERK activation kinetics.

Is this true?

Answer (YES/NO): NO